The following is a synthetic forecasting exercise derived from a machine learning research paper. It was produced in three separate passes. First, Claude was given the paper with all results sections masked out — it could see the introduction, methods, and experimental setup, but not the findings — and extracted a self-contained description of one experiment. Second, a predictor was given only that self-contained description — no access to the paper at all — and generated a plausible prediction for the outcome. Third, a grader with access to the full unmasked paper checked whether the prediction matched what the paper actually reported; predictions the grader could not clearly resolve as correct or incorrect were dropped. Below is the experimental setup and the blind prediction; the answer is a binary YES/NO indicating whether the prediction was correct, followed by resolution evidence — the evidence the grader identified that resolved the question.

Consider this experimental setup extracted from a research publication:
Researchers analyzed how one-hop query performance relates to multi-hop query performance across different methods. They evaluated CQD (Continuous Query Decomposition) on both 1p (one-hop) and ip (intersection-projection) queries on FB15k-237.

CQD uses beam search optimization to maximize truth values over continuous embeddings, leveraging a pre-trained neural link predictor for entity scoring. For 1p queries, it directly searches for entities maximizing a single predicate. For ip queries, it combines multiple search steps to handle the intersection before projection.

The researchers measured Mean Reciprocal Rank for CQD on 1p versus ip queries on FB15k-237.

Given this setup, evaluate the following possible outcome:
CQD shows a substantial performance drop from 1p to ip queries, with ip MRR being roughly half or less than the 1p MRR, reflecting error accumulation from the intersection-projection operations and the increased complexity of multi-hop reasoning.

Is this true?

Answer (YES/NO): YES